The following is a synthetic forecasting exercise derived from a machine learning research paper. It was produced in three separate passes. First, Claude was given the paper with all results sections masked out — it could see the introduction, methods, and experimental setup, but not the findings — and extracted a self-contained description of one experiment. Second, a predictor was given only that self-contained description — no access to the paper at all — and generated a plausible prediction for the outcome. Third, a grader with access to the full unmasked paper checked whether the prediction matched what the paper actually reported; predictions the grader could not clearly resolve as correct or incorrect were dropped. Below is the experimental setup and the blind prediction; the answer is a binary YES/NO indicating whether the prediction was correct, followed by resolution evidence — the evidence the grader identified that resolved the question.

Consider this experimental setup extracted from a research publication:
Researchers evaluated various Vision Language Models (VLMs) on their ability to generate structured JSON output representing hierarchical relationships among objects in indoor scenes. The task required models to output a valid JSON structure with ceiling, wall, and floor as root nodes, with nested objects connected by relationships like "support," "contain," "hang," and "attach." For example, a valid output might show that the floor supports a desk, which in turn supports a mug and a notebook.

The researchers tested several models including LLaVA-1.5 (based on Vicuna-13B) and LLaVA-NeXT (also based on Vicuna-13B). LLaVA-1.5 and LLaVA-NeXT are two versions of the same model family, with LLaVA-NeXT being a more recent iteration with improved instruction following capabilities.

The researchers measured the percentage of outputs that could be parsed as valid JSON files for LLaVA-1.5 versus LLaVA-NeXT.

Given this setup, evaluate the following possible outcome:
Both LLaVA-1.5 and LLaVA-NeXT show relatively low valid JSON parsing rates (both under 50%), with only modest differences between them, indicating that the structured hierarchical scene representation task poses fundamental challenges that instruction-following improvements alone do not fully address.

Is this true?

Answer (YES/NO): NO